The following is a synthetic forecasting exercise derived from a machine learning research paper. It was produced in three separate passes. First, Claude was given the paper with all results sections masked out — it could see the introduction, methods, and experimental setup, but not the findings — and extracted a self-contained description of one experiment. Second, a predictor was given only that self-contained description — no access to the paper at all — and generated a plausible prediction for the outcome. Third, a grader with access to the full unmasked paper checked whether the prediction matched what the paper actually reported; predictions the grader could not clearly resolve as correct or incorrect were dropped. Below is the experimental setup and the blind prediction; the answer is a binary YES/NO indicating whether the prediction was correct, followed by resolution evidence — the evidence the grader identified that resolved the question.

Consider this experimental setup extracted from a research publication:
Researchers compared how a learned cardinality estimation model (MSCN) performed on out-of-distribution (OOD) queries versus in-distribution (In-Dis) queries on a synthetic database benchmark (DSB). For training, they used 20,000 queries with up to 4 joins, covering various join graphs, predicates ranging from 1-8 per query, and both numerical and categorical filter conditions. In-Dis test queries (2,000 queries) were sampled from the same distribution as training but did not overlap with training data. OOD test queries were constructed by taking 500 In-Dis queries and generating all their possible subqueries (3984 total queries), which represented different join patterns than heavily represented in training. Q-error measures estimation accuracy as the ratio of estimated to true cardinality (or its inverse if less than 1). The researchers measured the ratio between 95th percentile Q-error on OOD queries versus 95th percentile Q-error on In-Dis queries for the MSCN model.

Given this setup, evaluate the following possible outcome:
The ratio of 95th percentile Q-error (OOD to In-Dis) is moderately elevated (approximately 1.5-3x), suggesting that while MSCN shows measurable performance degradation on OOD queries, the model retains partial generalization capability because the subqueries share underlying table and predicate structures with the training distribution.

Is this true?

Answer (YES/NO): NO